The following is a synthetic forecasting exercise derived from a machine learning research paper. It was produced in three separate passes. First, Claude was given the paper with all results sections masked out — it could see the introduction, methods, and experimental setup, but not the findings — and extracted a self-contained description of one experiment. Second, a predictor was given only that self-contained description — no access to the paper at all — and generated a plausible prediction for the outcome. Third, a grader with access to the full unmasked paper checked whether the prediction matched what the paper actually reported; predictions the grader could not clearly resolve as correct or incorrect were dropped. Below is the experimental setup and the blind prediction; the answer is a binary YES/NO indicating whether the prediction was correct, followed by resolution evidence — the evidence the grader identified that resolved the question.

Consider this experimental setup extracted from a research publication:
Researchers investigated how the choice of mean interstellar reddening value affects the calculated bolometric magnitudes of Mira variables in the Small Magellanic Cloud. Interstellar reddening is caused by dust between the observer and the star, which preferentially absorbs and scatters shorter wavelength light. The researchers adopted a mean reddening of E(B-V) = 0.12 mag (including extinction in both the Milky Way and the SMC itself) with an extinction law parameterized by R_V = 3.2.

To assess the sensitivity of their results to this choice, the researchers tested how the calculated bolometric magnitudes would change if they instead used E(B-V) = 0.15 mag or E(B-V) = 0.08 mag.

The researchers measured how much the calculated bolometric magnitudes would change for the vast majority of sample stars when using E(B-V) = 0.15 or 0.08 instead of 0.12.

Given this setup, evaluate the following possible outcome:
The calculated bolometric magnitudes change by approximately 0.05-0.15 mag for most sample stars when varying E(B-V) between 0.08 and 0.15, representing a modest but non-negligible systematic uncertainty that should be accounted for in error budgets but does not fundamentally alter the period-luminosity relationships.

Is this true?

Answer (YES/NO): NO